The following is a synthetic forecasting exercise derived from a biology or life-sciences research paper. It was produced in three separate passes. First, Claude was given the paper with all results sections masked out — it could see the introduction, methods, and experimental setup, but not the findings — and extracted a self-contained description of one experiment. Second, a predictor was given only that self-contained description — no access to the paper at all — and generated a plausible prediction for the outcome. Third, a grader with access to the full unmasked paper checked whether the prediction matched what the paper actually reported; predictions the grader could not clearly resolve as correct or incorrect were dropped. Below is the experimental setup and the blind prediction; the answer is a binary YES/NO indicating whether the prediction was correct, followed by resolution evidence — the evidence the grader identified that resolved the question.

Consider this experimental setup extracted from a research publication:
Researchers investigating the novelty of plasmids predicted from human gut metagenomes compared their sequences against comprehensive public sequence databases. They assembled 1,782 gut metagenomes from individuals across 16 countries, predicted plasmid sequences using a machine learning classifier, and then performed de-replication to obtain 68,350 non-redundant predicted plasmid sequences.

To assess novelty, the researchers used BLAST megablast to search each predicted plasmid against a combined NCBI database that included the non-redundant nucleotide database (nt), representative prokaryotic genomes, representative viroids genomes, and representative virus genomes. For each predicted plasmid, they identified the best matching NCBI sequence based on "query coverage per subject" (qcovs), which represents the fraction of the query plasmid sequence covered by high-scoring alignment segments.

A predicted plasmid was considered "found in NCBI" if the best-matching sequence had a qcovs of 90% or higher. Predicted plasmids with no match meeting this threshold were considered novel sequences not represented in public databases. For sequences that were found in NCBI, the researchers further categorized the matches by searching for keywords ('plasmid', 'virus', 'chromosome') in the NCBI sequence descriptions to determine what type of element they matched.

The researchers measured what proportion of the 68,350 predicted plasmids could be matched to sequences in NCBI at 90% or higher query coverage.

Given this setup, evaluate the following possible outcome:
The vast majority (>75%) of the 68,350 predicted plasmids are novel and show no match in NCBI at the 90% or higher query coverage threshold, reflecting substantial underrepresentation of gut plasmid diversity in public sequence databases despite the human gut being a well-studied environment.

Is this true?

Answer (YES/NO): NO